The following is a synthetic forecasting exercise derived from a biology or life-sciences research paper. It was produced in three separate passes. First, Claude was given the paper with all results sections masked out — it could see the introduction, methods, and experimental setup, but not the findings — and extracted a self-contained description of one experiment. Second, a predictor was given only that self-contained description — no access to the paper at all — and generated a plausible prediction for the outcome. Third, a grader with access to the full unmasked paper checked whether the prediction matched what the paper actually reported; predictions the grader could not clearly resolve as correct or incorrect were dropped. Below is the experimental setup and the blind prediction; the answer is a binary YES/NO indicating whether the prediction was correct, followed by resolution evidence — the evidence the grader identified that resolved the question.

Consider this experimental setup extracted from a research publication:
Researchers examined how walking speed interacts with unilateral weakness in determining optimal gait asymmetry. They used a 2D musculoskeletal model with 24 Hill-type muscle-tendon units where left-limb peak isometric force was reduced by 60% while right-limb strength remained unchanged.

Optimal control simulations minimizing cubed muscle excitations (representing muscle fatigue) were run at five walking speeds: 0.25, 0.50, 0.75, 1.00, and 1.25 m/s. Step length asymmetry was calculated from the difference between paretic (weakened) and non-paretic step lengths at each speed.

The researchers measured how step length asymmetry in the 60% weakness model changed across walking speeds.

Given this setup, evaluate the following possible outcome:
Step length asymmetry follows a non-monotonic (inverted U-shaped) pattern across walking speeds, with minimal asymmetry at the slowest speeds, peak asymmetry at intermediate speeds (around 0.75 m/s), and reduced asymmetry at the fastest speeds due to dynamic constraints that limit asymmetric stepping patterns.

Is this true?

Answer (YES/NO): NO